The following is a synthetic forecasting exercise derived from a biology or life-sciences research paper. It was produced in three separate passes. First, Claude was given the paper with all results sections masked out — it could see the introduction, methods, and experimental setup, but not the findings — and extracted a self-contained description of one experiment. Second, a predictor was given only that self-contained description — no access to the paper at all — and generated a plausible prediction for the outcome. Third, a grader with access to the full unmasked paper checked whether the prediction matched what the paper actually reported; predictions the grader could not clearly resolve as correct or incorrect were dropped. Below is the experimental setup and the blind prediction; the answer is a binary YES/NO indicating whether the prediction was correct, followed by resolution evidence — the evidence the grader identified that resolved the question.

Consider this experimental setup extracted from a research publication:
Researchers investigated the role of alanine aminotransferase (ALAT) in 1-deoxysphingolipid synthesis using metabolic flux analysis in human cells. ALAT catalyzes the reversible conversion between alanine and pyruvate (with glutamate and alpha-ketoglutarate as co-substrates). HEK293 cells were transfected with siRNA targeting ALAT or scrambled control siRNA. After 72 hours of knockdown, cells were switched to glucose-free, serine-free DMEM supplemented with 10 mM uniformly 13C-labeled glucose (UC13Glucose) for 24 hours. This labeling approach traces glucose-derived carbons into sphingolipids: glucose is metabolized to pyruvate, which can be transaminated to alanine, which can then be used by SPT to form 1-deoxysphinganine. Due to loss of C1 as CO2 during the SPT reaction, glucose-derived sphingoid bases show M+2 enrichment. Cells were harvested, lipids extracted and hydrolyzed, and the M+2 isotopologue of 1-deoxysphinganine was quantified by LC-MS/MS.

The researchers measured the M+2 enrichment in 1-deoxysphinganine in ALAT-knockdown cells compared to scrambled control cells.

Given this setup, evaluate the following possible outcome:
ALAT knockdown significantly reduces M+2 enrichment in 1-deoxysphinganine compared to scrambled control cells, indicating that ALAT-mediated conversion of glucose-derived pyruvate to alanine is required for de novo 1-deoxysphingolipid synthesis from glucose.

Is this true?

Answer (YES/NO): YES